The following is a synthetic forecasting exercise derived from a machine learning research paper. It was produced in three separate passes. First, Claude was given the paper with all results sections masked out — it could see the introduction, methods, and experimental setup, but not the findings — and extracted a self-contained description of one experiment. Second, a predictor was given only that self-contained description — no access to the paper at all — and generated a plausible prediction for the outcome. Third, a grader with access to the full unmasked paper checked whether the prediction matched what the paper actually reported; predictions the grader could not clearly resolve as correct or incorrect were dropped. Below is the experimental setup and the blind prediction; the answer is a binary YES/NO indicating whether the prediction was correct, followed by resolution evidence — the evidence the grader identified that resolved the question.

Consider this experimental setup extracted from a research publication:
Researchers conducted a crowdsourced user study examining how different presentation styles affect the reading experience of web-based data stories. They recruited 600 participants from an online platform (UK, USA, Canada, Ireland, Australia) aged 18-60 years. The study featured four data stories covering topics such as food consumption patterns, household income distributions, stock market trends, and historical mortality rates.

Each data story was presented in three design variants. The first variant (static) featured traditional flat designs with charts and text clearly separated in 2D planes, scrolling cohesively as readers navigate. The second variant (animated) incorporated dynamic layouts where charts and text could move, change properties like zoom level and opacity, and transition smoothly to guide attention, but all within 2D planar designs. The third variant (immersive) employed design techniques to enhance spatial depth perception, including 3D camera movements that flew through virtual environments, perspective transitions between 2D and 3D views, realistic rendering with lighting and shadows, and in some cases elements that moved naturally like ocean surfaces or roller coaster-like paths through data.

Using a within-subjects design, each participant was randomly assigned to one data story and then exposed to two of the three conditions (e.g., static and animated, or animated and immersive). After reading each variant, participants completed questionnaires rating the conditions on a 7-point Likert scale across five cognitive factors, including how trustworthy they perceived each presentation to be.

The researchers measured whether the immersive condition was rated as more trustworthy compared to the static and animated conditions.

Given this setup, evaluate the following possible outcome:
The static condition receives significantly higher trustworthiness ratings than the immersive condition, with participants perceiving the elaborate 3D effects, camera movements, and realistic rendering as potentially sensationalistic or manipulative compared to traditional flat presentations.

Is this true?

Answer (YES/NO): NO